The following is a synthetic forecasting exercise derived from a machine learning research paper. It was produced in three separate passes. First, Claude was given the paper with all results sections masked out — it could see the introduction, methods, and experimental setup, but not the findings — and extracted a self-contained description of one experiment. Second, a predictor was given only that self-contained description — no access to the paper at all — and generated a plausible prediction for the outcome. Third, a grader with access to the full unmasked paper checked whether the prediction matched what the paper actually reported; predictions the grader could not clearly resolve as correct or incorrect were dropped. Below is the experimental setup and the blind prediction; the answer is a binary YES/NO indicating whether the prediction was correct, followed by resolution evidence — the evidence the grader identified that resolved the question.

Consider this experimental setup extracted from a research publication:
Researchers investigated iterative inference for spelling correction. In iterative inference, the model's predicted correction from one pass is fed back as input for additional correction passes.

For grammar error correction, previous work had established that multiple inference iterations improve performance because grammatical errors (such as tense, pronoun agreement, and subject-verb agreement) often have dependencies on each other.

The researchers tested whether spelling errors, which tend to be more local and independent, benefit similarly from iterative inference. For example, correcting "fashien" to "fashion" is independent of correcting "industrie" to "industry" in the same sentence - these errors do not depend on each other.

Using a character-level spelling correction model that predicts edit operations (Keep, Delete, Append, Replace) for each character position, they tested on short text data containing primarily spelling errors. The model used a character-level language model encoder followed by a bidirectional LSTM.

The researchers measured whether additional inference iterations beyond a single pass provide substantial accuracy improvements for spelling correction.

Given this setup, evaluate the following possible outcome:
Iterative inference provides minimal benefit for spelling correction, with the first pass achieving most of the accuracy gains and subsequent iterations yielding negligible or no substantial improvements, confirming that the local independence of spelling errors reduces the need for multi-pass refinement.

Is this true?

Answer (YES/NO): YES